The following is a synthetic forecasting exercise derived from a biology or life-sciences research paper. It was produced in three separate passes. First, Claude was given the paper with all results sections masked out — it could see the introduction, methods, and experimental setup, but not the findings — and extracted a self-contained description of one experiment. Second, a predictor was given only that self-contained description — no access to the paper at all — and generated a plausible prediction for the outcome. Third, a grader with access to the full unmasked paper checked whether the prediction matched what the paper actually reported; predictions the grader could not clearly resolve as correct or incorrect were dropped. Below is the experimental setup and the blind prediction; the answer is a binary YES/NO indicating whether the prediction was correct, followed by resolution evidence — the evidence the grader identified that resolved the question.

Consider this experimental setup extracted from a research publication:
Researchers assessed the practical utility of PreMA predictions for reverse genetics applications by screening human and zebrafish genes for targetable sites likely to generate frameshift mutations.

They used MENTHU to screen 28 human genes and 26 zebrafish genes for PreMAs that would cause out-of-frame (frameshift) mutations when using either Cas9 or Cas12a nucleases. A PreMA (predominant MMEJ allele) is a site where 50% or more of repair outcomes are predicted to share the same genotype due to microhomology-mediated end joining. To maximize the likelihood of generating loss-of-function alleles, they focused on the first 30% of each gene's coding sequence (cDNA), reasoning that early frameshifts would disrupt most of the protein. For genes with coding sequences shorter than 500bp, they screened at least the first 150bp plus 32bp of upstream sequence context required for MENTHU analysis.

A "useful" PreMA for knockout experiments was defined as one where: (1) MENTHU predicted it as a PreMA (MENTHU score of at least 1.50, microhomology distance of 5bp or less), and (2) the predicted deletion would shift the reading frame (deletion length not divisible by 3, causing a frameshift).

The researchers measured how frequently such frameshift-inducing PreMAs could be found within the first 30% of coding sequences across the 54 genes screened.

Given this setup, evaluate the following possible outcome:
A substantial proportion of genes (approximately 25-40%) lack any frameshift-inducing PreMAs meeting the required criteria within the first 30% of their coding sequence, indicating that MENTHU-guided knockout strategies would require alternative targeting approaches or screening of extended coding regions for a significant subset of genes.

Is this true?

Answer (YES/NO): NO